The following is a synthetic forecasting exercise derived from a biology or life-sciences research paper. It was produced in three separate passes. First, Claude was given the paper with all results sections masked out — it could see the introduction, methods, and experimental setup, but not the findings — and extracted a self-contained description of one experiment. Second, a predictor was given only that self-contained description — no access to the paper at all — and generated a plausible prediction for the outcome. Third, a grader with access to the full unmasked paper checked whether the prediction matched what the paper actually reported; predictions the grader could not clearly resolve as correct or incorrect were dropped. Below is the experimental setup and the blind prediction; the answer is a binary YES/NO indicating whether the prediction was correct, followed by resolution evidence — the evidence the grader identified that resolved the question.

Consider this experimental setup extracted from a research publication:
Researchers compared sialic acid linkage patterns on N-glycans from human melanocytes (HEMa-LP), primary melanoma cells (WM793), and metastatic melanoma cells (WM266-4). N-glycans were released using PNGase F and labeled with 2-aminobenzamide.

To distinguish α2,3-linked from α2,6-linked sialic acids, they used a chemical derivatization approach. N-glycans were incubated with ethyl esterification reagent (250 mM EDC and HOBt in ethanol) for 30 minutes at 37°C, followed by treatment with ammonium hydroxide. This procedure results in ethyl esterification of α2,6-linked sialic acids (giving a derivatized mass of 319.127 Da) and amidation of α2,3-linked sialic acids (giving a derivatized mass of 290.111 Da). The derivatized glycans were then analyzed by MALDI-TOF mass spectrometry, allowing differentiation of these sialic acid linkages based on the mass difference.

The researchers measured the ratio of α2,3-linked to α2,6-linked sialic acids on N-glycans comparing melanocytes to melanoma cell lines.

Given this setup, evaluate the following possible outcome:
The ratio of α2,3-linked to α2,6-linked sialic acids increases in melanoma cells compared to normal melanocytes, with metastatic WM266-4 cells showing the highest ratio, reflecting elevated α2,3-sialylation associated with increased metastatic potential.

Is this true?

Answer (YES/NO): NO